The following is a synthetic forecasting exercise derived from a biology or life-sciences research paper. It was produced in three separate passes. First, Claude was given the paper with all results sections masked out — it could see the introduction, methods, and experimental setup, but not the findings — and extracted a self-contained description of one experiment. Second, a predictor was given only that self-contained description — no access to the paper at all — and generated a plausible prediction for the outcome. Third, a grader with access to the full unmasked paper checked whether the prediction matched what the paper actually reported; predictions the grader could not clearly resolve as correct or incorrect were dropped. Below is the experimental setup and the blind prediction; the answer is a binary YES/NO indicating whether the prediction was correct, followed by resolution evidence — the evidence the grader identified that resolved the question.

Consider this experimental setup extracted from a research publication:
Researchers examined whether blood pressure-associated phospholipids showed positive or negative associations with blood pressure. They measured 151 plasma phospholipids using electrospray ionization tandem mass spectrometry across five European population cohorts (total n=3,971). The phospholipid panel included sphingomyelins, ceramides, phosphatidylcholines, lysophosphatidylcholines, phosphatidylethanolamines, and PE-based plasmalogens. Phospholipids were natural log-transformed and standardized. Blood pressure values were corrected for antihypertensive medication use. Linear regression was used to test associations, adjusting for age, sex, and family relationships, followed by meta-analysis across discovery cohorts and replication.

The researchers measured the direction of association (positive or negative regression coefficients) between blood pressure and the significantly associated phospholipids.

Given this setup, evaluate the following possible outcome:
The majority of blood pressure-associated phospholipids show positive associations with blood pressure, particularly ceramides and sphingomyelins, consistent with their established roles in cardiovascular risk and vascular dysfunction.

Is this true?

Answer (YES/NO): NO